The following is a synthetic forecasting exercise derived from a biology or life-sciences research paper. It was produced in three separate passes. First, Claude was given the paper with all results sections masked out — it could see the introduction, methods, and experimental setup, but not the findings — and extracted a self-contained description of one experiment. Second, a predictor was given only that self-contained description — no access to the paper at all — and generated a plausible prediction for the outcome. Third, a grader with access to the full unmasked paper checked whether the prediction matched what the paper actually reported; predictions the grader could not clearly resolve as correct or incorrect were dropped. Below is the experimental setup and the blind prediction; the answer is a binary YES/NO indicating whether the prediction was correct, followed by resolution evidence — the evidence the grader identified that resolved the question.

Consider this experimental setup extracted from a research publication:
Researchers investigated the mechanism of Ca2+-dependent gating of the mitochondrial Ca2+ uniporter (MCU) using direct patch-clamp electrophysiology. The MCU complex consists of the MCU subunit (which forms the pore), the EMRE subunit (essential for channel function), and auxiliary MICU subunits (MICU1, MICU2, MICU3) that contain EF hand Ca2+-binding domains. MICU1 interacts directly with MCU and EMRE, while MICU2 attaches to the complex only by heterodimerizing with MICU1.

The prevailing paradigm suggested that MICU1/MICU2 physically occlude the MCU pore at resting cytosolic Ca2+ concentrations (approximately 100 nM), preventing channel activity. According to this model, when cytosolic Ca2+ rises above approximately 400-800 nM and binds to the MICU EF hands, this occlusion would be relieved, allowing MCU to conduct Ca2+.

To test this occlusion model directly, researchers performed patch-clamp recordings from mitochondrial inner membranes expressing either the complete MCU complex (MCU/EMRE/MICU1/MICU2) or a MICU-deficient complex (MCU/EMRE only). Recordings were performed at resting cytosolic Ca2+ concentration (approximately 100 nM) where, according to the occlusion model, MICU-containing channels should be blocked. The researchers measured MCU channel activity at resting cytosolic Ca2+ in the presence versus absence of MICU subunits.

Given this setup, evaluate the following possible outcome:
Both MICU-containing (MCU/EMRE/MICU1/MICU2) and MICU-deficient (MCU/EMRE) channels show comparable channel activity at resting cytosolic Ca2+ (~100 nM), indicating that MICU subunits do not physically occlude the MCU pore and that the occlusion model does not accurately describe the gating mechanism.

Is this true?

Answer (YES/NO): YES